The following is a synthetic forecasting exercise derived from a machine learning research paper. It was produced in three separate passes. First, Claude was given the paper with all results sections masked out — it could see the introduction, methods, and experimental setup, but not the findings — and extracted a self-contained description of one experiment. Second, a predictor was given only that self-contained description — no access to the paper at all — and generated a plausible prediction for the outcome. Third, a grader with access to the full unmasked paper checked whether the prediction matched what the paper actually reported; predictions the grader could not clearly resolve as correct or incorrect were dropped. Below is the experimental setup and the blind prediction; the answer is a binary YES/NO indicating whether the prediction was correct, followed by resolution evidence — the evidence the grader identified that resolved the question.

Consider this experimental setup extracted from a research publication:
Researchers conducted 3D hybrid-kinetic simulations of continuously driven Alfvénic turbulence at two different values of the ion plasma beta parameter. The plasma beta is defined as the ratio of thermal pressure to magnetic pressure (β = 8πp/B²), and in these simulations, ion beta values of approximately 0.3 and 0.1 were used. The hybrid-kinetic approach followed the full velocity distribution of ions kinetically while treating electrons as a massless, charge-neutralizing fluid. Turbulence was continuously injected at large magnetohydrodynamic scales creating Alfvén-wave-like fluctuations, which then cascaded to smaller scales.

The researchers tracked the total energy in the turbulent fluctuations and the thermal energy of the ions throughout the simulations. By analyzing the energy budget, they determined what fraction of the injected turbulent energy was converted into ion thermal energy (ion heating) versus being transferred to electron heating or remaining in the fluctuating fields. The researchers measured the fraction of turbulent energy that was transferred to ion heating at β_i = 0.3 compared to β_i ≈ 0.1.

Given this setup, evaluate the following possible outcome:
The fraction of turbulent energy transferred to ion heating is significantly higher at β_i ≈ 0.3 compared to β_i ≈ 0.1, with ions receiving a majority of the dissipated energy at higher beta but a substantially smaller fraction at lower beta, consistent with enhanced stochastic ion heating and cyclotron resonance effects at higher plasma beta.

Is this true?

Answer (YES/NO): NO